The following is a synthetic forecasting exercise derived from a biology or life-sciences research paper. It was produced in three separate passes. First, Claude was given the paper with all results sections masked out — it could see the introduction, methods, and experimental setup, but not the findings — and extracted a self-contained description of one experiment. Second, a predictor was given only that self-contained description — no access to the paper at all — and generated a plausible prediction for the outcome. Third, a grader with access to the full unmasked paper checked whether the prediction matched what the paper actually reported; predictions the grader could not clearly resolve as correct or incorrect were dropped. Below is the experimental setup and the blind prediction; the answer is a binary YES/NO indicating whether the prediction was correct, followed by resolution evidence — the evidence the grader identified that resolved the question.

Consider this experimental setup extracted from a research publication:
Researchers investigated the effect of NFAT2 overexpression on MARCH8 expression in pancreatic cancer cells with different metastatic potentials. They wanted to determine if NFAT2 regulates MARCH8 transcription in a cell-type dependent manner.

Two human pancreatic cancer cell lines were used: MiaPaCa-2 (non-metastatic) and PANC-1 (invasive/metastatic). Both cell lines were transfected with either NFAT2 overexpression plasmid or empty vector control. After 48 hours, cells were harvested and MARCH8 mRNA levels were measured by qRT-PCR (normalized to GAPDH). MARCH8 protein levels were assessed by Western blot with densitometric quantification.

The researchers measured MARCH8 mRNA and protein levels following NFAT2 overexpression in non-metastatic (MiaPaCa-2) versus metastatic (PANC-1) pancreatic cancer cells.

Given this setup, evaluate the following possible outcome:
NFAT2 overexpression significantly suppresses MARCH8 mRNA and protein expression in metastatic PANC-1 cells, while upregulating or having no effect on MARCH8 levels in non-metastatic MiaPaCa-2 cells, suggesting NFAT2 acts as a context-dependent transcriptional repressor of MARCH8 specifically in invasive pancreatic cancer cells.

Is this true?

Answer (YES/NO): NO